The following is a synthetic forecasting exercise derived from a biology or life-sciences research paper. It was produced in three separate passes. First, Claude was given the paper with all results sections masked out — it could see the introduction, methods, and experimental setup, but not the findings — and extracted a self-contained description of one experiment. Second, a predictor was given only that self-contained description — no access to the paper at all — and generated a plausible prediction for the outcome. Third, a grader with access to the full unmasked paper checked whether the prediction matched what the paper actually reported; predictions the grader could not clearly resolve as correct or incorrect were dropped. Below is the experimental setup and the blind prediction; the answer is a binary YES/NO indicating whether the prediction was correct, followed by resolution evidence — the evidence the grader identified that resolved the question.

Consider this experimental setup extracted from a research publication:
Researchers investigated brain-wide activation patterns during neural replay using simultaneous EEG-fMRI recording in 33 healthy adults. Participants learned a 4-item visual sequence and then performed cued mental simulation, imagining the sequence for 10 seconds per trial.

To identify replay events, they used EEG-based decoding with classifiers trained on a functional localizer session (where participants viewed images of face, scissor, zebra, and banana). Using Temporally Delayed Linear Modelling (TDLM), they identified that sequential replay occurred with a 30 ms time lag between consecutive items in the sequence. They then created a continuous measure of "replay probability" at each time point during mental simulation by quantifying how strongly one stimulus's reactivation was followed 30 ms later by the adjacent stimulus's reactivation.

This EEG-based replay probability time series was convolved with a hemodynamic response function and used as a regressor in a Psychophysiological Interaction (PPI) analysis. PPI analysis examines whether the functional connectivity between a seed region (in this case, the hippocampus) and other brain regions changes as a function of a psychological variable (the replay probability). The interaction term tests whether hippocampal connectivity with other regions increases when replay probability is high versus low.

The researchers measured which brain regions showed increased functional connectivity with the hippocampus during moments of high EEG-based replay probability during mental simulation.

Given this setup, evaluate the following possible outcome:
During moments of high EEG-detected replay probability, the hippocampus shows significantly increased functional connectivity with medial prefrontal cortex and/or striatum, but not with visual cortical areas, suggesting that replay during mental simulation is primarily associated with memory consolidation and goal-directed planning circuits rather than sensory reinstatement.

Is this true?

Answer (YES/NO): NO